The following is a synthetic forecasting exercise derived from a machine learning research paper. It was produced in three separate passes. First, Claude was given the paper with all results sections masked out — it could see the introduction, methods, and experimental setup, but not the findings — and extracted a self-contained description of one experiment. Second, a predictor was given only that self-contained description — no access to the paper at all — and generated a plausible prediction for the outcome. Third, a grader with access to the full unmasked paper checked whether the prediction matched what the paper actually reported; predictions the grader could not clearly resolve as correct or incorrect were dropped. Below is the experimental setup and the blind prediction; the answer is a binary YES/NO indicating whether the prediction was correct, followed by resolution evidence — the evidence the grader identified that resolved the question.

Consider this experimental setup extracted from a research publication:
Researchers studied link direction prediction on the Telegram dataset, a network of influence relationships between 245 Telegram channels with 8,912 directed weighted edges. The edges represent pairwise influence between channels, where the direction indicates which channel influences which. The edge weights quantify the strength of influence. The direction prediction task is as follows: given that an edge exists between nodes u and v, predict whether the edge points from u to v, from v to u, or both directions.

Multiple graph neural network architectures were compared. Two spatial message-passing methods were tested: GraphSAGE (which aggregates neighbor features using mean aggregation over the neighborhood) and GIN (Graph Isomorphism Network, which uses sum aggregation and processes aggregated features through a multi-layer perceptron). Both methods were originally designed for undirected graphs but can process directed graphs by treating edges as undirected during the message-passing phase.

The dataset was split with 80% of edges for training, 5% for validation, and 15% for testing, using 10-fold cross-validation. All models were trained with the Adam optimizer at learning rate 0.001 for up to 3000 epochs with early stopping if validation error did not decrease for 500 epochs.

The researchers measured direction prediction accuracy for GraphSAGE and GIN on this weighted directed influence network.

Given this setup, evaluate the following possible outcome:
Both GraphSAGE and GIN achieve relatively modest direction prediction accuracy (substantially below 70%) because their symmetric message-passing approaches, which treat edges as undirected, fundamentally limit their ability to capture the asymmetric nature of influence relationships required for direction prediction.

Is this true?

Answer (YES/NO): NO